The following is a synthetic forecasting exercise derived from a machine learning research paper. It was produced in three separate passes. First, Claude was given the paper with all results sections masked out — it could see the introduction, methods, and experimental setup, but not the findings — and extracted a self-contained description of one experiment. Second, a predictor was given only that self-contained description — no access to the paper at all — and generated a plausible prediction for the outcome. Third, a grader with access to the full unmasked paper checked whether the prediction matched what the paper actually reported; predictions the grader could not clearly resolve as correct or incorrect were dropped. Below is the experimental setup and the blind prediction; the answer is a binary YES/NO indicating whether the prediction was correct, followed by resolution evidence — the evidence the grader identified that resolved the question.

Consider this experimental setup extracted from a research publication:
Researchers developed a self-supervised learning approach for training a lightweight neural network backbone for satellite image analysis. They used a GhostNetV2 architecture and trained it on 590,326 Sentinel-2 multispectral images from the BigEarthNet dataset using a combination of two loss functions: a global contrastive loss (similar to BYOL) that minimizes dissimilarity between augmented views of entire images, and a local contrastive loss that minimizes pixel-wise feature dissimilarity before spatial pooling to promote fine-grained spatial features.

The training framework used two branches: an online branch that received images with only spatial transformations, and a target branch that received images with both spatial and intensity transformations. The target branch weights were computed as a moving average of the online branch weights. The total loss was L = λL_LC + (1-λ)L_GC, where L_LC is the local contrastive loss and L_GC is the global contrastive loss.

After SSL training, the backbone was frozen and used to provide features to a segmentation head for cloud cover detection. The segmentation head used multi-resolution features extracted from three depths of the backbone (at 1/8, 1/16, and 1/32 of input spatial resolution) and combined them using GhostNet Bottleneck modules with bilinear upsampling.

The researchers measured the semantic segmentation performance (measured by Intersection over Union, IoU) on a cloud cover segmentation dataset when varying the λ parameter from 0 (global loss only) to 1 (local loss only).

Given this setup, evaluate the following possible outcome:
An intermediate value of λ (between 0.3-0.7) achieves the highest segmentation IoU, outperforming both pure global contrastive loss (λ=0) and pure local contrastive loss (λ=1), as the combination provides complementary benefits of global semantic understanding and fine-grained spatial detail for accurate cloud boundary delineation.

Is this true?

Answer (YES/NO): NO